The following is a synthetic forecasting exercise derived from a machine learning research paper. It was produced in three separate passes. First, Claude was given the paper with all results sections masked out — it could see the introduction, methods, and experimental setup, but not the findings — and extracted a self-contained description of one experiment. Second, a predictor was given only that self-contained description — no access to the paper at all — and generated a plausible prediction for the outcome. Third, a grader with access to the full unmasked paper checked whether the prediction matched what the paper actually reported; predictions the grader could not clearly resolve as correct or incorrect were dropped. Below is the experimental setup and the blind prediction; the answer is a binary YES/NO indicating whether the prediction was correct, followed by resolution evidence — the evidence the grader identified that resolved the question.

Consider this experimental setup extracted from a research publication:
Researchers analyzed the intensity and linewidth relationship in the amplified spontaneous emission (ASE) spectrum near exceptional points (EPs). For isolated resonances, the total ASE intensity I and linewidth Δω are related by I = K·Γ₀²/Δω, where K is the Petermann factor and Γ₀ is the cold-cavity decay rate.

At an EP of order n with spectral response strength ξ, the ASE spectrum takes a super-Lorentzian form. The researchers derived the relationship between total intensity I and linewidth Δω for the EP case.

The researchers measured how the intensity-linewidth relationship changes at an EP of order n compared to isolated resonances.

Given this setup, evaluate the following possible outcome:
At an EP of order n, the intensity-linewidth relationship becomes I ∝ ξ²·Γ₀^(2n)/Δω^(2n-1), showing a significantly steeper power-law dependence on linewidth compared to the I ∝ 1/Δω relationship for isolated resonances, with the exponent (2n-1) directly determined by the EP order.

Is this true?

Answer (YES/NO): NO